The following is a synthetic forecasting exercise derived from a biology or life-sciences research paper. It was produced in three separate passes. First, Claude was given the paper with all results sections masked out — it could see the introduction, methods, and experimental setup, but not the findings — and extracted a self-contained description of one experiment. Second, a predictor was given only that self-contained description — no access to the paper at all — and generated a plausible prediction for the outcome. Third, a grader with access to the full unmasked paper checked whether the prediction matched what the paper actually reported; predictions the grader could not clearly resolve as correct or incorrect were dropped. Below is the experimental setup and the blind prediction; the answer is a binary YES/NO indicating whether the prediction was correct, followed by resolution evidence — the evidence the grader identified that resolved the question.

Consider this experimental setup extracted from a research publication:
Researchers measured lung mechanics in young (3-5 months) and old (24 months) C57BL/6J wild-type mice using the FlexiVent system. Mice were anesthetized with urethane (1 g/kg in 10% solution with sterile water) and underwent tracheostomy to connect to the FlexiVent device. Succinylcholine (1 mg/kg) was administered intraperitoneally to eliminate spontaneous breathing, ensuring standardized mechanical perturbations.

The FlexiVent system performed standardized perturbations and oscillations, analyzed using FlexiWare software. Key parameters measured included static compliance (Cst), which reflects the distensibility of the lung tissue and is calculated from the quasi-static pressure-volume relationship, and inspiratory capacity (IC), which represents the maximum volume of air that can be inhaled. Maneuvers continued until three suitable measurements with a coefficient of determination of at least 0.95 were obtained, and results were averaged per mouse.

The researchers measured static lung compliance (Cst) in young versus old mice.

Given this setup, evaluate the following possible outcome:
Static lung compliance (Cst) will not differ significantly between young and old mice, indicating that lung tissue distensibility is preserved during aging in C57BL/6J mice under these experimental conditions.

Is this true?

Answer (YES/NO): NO